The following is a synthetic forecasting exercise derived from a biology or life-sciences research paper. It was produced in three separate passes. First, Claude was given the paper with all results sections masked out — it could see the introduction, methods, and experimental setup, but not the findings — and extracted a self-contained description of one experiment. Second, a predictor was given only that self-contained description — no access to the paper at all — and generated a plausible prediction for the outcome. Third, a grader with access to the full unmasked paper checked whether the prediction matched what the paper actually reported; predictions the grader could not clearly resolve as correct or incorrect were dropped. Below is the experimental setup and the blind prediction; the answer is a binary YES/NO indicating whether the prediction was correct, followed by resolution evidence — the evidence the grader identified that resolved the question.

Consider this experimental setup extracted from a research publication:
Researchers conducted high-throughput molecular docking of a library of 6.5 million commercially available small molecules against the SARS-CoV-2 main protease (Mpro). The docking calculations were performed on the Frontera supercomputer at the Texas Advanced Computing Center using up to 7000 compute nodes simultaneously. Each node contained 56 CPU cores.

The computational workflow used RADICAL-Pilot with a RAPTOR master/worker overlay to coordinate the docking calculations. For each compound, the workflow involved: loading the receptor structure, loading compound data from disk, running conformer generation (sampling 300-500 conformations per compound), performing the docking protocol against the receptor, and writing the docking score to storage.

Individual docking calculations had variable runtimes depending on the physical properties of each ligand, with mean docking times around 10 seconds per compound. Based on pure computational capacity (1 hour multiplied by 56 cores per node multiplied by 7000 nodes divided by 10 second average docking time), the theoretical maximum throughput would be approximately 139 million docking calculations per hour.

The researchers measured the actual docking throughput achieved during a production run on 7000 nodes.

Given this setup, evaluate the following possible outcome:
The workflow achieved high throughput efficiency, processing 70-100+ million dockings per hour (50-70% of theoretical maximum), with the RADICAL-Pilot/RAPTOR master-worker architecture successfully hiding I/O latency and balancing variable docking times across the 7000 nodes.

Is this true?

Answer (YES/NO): NO